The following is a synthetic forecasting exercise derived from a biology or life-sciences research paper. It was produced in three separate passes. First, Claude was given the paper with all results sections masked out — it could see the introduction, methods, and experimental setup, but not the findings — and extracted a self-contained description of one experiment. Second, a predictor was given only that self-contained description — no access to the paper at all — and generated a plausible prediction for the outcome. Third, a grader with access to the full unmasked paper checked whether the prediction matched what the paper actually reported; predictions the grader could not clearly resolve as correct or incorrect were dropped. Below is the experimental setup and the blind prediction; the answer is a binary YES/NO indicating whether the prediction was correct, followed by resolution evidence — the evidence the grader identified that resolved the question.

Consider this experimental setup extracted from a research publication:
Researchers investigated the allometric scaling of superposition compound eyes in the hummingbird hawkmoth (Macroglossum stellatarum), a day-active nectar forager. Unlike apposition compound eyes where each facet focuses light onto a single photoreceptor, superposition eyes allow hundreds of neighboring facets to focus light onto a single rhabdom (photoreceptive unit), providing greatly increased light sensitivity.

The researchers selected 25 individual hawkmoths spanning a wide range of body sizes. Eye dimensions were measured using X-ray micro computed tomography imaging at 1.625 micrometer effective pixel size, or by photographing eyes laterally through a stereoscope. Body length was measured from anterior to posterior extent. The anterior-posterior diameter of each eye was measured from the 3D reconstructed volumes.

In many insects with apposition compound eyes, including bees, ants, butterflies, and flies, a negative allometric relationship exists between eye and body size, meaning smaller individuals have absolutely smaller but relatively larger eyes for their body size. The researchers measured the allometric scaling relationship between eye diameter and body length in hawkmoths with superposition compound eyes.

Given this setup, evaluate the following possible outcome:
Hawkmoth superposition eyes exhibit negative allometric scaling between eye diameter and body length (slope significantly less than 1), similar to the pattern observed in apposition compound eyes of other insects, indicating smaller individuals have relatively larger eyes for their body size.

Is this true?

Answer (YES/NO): YES